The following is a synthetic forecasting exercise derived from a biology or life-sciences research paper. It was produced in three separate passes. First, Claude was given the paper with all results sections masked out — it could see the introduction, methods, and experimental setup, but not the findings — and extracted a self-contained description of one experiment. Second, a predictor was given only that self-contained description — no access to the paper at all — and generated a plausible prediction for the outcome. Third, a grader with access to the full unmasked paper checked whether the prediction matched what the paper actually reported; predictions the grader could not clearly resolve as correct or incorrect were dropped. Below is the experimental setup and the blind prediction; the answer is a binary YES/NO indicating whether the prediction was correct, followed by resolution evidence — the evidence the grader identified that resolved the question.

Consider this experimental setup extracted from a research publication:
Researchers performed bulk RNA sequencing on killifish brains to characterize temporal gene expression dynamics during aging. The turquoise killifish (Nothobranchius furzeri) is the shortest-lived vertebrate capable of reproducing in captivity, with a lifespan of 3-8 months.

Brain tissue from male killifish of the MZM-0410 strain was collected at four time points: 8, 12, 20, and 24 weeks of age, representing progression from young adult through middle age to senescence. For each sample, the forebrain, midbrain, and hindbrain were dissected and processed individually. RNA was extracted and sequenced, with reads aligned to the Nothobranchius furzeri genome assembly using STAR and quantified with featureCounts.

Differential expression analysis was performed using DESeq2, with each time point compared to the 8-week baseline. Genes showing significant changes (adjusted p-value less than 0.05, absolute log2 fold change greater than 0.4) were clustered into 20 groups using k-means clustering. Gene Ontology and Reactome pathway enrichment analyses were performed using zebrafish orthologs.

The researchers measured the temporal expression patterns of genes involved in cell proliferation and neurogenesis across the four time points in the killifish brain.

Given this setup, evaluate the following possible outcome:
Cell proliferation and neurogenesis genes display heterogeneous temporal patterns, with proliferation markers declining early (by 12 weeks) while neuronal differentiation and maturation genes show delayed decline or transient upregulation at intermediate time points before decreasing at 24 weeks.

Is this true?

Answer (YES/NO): NO